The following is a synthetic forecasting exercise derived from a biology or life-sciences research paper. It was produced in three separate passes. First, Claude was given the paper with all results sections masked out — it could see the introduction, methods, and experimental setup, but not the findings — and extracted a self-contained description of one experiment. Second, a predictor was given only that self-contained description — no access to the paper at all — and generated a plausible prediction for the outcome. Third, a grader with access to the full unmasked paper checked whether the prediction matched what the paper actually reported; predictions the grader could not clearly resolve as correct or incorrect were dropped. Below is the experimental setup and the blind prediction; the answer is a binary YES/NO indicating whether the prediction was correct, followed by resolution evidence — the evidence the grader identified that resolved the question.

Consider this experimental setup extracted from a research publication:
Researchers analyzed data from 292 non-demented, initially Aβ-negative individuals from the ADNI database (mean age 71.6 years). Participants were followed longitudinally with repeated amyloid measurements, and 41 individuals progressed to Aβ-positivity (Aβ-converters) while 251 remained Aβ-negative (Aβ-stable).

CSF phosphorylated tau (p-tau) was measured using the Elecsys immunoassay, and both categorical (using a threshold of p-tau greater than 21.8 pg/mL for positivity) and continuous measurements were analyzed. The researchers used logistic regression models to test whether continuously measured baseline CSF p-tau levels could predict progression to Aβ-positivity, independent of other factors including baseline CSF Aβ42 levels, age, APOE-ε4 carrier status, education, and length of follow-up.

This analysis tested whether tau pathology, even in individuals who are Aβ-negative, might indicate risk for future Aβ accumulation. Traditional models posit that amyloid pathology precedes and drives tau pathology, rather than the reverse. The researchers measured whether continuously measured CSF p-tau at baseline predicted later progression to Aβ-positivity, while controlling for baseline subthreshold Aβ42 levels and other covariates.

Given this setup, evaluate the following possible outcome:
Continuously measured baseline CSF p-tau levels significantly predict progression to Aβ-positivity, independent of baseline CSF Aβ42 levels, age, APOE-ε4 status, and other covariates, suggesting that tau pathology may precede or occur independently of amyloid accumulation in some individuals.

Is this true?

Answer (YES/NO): YES